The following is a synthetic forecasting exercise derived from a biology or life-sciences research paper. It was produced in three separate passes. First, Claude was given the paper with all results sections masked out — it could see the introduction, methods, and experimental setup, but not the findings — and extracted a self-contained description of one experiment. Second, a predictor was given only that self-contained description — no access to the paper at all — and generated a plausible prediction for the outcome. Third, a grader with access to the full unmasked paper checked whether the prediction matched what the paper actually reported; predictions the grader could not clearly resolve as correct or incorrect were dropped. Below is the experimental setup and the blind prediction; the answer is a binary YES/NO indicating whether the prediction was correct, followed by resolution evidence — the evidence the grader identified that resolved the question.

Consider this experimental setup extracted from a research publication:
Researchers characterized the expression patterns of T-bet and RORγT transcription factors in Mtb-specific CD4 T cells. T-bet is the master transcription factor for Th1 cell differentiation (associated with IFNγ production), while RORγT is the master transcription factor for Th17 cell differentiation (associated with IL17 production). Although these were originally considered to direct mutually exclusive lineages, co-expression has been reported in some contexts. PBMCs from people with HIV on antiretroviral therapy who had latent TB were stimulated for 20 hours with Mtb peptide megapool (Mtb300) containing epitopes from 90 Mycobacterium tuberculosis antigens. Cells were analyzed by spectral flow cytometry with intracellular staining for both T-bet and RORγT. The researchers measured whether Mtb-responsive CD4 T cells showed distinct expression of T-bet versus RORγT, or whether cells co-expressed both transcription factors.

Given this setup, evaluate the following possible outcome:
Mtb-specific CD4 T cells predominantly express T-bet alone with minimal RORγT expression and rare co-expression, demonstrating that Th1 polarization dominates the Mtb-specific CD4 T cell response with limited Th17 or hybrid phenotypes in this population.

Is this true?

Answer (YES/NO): NO